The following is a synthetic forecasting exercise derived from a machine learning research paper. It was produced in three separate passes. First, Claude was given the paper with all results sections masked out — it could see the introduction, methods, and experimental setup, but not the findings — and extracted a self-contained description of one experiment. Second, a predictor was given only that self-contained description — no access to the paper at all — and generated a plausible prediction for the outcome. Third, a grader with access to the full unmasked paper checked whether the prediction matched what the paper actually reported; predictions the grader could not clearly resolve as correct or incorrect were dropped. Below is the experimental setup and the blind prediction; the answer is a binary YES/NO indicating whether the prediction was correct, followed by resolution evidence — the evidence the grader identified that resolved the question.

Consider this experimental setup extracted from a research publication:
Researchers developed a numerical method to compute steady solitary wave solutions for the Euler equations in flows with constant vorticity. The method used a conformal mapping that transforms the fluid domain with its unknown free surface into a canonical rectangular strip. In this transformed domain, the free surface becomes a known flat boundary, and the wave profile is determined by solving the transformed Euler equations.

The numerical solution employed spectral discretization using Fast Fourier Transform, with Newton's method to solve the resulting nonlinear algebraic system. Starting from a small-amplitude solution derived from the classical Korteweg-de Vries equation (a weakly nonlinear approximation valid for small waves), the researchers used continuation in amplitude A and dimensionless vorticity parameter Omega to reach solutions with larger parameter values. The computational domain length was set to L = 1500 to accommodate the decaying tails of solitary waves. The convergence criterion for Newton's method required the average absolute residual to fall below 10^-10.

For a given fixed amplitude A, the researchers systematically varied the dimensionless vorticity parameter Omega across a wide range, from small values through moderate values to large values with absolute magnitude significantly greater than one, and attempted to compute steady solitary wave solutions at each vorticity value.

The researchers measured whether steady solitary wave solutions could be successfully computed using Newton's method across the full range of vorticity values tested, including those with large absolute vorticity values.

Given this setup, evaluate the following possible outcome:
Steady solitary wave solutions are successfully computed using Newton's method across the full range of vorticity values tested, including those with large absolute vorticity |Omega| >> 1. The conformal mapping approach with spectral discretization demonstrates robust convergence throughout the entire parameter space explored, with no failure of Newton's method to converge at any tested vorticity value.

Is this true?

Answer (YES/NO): NO